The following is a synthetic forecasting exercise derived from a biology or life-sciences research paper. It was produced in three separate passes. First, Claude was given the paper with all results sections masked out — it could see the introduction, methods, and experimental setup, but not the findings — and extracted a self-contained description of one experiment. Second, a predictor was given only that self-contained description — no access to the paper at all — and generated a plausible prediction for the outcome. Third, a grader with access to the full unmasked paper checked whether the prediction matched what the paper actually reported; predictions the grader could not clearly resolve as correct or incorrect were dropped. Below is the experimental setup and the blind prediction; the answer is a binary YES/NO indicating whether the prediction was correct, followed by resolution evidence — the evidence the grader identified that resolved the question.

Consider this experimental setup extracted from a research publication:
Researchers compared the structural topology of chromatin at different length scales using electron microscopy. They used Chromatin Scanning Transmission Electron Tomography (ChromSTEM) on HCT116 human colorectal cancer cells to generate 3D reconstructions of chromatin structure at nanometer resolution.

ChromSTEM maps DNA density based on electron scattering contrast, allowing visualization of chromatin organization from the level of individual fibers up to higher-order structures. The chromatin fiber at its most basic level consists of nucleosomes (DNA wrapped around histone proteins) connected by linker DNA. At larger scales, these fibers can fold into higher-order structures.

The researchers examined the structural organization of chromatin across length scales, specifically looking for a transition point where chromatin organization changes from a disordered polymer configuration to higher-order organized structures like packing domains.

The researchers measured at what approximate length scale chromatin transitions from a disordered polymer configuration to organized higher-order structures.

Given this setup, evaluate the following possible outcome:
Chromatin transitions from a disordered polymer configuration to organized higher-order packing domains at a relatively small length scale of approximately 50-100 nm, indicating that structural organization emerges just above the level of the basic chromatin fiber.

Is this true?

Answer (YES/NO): NO